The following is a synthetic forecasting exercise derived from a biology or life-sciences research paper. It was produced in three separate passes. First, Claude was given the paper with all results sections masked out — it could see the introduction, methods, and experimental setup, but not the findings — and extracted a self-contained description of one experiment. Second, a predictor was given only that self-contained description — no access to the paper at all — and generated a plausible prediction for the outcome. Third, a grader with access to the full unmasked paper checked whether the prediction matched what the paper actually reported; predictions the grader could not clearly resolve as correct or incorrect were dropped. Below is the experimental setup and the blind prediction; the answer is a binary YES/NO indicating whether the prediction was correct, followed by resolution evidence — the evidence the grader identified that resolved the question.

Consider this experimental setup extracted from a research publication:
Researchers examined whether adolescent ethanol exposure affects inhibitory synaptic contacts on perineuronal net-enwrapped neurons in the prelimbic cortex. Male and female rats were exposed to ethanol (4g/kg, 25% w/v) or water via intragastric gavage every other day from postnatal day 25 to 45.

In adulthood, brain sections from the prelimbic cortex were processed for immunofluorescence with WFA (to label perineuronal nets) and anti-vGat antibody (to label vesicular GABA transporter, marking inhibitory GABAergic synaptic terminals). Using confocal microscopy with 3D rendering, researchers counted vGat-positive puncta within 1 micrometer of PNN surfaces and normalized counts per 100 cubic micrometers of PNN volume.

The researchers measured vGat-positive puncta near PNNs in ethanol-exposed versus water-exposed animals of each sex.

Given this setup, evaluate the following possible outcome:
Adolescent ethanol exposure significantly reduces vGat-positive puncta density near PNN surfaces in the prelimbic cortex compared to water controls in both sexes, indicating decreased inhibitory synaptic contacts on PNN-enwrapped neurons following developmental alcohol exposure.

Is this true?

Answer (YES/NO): NO